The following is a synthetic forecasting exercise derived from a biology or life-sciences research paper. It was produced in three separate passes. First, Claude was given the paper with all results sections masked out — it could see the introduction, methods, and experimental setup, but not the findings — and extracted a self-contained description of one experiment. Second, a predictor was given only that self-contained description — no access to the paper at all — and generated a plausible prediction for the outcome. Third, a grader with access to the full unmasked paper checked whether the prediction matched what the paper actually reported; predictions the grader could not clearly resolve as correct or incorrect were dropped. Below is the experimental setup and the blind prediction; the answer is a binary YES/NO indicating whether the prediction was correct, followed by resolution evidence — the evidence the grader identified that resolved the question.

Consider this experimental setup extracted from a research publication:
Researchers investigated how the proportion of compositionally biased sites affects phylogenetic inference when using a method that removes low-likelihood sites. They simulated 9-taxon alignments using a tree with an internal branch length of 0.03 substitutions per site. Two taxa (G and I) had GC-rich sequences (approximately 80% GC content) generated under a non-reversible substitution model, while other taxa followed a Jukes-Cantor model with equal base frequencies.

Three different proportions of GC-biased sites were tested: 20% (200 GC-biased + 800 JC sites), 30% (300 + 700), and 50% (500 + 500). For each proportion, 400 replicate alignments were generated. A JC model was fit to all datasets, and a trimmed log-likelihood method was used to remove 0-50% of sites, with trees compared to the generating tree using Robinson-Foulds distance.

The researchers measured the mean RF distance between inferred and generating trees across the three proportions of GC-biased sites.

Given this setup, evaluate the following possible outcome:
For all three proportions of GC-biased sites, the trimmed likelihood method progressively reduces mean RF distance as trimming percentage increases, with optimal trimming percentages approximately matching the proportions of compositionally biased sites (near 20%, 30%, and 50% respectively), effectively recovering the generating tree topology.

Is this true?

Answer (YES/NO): NO